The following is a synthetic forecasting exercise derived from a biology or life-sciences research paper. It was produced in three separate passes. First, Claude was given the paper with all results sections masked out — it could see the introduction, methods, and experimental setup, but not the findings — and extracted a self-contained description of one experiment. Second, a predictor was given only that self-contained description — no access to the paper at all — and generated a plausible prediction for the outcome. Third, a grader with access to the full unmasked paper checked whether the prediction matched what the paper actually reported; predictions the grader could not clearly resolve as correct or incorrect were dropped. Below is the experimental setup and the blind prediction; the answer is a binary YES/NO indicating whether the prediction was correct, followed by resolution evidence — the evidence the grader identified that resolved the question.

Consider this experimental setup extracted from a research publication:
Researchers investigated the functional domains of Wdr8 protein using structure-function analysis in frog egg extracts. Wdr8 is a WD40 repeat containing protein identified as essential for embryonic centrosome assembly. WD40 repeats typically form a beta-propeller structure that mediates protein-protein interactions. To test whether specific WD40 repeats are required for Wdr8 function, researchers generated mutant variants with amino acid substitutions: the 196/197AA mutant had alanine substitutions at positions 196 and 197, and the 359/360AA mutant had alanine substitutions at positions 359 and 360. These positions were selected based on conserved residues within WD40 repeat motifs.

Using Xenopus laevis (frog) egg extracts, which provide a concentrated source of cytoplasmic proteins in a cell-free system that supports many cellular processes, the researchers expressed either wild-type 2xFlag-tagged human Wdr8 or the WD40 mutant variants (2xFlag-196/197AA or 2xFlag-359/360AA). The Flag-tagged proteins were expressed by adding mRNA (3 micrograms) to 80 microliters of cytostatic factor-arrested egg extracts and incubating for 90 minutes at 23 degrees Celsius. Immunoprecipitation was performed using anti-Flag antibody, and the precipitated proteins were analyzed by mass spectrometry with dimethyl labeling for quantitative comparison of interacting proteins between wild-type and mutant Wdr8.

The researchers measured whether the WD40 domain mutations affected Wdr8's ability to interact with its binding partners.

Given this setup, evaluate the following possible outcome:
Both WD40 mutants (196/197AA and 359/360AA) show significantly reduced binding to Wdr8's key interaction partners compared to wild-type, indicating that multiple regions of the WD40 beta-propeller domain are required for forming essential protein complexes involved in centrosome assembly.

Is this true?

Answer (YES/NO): NO